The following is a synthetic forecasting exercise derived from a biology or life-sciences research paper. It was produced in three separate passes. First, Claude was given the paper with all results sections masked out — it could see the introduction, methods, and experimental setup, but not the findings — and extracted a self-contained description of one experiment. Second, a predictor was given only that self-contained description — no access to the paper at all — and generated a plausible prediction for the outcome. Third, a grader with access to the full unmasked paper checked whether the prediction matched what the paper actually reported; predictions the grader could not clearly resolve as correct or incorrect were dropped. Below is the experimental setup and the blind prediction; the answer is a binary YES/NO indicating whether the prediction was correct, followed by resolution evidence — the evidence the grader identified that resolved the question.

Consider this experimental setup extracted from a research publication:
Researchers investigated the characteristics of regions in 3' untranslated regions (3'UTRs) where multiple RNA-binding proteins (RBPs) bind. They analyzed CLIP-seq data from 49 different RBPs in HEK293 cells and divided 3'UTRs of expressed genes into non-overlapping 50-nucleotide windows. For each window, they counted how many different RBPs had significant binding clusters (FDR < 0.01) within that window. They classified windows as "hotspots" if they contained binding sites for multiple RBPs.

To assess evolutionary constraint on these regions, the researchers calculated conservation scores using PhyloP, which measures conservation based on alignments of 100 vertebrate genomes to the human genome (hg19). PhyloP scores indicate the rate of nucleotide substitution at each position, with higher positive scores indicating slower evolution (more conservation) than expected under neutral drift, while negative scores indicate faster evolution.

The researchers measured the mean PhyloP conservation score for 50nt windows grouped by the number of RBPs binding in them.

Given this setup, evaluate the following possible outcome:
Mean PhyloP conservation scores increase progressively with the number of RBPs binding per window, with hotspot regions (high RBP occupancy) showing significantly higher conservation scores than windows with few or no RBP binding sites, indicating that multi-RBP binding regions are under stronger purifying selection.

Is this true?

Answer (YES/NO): YES